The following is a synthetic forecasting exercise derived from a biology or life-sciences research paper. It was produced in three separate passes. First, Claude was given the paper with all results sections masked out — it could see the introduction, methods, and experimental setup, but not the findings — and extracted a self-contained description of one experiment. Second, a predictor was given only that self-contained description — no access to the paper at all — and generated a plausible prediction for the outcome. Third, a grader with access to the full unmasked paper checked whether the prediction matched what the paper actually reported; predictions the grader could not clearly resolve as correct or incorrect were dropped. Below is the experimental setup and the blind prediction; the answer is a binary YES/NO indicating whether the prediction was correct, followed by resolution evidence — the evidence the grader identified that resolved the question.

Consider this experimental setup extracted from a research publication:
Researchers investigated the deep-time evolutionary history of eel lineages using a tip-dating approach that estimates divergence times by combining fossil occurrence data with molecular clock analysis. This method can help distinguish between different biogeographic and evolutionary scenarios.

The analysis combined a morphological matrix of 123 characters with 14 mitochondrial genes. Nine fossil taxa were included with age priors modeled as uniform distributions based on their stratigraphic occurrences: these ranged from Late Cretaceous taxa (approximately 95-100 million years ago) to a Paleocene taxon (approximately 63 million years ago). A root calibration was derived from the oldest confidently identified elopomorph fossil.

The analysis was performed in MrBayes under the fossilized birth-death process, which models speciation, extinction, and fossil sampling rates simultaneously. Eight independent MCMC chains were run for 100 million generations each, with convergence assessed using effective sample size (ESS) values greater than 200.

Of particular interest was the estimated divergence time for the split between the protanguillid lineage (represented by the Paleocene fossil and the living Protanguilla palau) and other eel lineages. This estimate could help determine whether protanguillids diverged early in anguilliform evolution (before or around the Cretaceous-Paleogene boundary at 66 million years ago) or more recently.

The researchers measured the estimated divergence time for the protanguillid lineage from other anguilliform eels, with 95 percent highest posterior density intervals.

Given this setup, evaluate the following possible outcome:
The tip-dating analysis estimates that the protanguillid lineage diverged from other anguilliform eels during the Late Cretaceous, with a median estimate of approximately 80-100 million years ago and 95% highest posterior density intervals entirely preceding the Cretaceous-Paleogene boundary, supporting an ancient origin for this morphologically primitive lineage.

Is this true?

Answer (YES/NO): NO